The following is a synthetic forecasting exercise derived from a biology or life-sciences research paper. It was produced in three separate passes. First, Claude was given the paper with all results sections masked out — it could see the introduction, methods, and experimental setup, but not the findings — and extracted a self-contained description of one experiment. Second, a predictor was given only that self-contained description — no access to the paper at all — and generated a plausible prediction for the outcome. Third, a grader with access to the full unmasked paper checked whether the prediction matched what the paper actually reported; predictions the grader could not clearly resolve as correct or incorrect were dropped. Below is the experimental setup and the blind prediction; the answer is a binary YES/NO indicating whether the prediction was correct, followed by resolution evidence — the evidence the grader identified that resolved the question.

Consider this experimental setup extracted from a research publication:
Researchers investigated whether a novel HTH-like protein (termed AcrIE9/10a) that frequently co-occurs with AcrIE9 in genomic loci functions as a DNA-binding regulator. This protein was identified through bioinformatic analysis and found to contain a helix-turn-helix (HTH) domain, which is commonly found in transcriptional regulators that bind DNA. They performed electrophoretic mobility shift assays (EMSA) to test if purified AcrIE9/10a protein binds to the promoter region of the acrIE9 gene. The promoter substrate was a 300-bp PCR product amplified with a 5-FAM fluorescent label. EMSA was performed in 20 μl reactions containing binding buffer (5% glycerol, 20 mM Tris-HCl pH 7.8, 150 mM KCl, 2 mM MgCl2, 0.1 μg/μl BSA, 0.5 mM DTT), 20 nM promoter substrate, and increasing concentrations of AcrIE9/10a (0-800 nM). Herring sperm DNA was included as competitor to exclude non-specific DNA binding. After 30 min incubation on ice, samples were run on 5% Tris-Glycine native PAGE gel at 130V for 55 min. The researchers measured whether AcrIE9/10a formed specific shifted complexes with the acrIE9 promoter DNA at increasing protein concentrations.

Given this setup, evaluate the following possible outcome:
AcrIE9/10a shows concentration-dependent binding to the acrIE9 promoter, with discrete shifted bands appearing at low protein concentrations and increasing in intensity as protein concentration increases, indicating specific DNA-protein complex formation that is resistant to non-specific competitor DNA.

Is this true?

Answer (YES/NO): NO